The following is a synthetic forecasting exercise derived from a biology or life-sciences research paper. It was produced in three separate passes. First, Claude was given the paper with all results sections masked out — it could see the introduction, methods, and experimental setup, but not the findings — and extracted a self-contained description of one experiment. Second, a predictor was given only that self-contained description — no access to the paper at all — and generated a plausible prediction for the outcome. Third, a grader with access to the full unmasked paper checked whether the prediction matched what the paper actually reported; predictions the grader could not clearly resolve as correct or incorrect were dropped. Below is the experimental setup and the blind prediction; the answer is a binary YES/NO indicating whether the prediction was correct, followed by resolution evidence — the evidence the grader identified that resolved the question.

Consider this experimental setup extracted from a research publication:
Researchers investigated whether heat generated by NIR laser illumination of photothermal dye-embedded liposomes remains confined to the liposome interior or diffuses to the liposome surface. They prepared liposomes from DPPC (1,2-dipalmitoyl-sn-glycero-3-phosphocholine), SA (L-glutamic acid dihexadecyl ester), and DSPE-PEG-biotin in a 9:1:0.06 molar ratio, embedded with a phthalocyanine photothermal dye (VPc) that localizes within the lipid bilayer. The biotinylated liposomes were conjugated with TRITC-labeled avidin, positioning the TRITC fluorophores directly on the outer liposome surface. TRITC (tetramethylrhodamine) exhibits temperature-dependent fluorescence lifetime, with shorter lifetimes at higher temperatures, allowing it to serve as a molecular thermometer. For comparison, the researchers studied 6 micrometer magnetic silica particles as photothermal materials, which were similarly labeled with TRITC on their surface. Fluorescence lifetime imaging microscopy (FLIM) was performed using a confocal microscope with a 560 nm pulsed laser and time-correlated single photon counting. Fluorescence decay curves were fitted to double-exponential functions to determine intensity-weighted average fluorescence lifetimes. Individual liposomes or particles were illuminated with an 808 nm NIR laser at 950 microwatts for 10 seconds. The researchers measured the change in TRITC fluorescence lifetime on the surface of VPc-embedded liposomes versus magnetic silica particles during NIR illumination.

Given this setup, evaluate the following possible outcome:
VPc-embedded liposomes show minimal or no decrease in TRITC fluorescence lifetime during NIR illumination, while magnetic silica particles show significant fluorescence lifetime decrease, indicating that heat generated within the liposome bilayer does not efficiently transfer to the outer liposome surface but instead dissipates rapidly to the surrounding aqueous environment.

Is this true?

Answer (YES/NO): NO